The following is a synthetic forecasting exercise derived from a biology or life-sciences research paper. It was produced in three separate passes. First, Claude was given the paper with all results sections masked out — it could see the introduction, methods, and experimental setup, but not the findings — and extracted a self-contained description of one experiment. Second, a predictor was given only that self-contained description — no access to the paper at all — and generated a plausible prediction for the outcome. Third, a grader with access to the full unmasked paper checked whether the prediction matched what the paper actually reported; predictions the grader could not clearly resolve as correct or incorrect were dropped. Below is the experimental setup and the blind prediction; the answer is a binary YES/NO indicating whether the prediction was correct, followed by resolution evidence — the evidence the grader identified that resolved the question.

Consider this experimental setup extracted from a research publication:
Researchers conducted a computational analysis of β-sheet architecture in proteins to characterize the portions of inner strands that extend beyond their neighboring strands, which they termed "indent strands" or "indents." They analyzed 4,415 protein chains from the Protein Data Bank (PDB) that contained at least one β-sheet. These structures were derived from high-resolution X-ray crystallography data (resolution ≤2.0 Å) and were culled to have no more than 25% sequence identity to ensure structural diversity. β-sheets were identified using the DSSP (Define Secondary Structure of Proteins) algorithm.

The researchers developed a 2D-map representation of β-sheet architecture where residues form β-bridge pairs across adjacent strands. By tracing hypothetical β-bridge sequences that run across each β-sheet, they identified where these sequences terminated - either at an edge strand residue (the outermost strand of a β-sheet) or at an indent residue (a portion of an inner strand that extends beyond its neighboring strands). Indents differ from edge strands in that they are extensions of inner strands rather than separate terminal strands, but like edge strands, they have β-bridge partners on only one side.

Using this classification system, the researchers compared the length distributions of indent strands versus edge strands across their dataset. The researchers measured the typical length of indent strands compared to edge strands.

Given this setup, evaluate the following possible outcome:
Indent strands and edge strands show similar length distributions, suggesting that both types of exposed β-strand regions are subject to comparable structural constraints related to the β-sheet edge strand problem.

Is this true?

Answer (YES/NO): NO